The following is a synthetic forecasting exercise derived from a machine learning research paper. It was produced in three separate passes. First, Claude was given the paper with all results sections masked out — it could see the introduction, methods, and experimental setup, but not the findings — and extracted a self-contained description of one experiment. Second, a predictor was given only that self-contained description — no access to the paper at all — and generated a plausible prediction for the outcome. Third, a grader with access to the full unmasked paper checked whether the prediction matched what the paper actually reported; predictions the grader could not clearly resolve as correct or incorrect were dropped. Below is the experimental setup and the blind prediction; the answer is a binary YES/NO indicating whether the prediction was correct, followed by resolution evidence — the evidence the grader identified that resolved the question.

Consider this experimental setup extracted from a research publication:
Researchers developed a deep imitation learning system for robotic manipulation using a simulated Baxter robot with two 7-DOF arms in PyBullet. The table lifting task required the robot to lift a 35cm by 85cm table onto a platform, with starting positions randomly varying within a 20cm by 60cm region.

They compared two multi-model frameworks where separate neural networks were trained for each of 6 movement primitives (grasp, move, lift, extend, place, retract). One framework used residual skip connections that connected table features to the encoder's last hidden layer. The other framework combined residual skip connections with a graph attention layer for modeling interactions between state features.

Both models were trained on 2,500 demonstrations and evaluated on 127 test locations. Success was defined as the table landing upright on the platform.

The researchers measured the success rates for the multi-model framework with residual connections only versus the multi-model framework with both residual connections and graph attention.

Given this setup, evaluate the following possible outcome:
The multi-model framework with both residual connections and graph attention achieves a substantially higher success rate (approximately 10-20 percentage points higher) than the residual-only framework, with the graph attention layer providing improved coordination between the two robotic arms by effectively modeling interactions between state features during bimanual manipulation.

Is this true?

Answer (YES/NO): NO